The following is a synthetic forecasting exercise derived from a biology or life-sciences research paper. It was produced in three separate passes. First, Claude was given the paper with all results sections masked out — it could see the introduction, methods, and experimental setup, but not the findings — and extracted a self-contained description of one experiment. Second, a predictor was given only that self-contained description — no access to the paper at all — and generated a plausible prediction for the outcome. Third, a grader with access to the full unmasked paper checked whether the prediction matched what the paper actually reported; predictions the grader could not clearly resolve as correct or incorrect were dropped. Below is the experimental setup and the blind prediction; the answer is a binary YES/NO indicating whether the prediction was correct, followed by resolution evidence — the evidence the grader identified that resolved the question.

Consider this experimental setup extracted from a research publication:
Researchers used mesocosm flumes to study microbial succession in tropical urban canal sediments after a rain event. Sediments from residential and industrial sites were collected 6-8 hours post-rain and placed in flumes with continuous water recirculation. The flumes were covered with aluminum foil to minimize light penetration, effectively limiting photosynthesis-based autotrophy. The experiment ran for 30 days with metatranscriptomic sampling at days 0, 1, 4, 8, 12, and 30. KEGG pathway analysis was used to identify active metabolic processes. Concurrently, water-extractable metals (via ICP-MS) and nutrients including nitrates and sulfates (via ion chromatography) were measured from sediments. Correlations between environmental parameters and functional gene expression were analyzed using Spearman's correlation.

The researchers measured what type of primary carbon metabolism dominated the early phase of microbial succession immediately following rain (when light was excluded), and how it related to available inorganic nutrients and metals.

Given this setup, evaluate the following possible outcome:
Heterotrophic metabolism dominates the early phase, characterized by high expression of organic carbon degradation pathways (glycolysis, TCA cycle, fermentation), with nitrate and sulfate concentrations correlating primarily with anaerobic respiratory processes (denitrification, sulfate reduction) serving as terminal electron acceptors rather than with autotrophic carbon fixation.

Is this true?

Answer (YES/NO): NO